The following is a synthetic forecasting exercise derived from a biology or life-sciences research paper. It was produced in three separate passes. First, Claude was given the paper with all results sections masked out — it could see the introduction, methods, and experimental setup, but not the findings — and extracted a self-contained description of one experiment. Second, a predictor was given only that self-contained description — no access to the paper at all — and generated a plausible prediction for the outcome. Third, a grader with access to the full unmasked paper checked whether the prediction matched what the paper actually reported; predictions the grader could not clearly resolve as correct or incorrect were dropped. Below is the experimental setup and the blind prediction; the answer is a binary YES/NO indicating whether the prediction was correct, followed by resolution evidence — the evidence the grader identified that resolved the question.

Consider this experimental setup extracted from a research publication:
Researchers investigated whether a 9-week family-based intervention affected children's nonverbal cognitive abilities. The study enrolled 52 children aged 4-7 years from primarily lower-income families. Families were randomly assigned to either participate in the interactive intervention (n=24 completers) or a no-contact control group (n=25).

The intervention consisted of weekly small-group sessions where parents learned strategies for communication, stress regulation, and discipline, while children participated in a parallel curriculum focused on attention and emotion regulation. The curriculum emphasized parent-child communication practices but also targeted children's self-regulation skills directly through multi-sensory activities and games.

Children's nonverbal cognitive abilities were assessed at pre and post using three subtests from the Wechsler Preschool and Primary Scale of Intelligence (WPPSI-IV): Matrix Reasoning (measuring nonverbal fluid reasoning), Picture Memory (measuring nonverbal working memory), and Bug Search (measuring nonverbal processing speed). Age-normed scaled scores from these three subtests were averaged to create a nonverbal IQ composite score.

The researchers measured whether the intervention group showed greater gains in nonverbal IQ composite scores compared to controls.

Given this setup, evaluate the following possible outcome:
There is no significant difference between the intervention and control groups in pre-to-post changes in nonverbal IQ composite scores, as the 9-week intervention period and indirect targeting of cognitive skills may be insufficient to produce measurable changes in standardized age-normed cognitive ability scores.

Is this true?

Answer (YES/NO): YES